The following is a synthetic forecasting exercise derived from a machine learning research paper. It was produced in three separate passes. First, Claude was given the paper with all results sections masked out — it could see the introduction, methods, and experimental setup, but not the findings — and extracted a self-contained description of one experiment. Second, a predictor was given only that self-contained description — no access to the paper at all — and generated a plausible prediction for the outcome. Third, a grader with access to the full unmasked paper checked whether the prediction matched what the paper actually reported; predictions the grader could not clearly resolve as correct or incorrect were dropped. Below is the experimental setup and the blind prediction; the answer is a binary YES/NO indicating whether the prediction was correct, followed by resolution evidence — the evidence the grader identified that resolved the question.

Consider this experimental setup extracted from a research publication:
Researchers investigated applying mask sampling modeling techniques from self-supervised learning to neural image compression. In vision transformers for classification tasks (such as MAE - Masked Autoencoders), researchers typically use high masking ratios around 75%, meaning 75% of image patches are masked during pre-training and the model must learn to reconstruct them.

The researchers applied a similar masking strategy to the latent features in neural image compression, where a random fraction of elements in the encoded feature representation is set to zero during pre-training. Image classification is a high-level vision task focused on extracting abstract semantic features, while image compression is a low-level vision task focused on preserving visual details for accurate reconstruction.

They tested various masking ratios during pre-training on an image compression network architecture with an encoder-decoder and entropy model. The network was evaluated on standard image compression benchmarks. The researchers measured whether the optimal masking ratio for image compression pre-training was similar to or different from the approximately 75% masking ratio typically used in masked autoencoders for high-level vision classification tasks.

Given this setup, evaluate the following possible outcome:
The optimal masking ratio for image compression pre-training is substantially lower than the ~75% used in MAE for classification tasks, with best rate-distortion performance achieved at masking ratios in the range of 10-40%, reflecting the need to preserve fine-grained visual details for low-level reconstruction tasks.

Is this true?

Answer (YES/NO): NO